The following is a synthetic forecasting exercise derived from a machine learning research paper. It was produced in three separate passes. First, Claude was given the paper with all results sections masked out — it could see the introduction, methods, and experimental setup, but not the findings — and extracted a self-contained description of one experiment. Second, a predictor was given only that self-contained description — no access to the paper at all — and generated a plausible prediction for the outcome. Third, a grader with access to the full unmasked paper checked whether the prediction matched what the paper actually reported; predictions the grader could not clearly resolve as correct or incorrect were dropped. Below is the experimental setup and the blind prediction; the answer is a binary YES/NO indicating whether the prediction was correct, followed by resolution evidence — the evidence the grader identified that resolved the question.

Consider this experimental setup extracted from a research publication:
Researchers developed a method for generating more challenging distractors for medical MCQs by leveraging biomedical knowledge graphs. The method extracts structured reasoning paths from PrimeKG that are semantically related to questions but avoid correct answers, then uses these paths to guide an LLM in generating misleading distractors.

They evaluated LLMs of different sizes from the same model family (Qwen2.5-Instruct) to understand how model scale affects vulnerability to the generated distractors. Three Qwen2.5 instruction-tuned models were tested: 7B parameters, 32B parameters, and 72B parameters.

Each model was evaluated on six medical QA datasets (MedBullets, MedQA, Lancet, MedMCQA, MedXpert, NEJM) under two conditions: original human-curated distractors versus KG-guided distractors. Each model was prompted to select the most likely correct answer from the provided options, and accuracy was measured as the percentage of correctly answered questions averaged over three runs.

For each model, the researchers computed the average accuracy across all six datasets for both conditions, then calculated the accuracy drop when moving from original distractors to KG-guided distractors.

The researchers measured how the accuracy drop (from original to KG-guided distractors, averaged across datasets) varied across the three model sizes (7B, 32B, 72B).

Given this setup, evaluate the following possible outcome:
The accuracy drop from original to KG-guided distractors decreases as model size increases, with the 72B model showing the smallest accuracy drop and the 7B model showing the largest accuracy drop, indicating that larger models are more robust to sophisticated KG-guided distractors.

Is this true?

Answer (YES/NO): NO